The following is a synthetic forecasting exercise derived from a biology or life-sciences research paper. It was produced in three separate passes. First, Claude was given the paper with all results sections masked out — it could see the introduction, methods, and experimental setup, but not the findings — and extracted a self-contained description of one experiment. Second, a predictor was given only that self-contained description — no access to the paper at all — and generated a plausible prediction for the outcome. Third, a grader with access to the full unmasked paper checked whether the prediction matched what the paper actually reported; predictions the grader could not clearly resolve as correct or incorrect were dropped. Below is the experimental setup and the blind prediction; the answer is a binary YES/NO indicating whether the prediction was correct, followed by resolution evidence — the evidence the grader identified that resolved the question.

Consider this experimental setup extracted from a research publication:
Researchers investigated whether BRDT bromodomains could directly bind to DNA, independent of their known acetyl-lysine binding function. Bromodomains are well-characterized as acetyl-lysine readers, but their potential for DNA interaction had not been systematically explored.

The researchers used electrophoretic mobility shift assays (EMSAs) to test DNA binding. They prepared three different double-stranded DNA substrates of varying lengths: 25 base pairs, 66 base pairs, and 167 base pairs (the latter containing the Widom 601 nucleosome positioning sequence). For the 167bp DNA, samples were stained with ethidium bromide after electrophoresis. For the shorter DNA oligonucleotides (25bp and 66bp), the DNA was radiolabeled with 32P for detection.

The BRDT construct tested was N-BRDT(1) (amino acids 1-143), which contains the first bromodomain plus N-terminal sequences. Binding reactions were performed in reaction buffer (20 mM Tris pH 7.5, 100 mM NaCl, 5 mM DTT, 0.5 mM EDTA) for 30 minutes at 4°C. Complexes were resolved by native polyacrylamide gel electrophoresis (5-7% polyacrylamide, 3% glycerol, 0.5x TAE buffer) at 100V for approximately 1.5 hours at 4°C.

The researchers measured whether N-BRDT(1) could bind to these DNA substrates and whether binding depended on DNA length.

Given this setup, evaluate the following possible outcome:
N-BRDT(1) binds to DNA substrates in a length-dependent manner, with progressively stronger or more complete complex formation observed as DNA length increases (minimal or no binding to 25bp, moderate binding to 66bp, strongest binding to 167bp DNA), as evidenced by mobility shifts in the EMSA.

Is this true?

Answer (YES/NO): NO